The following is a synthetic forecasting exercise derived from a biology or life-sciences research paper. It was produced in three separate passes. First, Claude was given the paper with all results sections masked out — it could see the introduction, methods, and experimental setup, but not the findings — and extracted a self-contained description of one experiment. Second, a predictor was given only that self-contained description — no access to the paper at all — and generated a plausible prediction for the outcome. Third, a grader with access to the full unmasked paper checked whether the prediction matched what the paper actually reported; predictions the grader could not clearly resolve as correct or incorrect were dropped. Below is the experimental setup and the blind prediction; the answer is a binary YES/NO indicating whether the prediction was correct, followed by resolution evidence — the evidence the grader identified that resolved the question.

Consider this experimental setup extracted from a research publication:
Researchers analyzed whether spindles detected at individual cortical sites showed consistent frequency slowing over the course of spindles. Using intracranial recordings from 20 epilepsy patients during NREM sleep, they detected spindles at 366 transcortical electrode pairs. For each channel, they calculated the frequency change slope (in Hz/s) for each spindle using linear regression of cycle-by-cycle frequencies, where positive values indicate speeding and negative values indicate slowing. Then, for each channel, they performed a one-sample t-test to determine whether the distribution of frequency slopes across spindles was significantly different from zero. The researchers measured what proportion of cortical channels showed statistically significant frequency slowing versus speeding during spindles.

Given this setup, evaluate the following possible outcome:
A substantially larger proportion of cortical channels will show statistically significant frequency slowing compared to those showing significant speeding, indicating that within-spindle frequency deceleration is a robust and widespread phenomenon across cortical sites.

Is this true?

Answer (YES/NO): YES